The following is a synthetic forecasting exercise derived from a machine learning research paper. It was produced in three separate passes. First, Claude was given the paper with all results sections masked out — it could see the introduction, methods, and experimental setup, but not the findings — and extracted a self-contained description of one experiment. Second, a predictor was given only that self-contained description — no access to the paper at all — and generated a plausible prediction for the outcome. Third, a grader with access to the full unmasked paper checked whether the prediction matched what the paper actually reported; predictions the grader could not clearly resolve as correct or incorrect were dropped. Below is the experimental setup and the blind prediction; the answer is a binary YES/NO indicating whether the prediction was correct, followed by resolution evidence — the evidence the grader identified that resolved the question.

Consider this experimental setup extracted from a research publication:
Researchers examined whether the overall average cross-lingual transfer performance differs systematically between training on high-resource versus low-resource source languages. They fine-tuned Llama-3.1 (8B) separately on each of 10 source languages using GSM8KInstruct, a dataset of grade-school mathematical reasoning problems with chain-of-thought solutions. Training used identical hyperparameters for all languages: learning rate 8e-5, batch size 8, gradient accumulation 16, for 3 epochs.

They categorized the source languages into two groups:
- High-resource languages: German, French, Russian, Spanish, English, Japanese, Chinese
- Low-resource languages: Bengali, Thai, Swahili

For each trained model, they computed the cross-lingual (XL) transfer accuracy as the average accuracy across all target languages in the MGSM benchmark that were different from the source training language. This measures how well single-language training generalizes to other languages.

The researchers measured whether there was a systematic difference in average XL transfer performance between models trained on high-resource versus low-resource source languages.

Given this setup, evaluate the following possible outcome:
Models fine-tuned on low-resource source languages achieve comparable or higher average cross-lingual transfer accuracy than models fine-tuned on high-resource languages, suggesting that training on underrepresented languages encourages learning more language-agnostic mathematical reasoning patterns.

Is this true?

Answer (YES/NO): NO